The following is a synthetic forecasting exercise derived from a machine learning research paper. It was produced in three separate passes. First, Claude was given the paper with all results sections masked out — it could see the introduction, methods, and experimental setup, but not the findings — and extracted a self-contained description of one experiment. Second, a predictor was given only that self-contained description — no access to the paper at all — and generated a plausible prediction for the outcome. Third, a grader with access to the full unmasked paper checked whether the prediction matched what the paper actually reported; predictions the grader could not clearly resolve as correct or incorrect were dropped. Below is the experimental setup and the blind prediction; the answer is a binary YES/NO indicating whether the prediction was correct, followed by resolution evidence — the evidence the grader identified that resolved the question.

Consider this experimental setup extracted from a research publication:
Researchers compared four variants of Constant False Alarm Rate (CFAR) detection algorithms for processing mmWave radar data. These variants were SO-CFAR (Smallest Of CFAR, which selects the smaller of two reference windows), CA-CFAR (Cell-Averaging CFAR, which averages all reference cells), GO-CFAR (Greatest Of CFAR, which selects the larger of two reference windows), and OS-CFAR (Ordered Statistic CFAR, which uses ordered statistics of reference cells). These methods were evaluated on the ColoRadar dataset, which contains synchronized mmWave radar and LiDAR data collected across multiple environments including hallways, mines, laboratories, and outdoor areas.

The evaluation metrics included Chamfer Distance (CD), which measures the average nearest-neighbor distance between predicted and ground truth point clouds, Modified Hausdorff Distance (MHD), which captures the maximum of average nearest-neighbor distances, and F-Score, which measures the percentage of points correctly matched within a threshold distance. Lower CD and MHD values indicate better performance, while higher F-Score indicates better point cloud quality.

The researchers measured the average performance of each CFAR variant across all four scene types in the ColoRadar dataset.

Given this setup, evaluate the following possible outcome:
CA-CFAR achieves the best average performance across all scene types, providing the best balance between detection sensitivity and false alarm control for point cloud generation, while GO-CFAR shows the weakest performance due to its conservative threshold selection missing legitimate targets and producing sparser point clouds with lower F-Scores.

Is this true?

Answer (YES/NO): NO